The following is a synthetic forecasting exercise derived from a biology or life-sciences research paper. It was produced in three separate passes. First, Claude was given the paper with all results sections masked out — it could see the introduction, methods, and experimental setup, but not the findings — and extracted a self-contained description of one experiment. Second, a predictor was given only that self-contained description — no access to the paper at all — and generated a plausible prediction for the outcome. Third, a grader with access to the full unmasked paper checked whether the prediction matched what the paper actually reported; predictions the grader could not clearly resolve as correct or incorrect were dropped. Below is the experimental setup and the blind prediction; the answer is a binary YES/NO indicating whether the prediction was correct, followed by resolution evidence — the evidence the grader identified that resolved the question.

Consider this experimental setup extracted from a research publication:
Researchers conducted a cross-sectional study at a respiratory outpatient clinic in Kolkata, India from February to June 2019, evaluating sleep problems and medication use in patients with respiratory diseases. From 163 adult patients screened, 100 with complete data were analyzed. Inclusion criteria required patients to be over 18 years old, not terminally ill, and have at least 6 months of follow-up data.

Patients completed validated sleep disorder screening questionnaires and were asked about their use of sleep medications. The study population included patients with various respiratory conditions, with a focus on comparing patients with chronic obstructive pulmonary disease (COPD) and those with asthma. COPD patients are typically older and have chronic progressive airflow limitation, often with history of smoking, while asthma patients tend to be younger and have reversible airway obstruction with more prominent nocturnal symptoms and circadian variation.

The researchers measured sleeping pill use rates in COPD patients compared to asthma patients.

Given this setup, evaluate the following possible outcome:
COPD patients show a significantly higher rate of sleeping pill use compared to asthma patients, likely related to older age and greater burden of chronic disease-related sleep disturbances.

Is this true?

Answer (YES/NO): YES